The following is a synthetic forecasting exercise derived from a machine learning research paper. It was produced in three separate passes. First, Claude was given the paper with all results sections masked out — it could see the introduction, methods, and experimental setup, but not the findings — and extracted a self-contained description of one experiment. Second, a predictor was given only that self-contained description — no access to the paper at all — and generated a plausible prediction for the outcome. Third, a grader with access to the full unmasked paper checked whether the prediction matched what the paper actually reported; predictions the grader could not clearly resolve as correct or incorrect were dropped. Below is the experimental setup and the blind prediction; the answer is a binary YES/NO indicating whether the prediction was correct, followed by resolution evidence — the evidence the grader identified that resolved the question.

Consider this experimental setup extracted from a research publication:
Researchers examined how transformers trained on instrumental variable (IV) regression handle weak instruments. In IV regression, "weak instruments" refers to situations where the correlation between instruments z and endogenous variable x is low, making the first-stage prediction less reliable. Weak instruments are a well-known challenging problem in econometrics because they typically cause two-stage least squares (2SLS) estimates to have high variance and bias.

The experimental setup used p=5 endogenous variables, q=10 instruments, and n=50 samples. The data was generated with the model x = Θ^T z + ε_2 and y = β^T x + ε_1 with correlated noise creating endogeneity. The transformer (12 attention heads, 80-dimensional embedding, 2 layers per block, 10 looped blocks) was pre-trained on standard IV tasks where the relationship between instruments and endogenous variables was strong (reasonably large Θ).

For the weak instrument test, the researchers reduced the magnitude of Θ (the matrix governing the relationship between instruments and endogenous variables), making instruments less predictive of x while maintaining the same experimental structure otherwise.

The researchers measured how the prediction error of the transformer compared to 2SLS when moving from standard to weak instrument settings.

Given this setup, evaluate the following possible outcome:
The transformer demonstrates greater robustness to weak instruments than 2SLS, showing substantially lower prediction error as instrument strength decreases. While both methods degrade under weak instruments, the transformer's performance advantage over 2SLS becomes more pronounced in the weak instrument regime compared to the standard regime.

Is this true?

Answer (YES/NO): YES